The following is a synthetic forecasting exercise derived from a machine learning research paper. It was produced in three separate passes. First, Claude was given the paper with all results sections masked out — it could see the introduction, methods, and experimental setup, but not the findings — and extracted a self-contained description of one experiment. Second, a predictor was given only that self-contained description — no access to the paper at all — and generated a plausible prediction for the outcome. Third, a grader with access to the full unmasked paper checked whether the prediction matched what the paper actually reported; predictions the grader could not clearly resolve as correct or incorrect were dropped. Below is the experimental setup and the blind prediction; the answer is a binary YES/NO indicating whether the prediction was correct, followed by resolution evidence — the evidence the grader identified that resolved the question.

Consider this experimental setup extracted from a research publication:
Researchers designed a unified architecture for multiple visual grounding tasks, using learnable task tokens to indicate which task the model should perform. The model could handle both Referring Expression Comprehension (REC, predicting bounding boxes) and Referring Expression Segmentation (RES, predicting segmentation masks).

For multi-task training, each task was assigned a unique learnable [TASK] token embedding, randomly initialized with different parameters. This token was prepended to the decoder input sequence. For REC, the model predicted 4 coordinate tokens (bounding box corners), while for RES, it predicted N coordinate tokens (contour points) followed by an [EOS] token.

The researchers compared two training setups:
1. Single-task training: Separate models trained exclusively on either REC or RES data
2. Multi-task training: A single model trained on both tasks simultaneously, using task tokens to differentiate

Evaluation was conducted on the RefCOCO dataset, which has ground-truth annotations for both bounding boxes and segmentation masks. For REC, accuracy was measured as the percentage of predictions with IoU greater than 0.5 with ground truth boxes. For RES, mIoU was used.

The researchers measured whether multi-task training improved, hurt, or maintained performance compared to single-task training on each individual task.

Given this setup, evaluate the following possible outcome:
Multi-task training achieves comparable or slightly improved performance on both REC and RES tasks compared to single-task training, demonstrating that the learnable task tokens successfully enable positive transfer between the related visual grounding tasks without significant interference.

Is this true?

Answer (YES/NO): NO